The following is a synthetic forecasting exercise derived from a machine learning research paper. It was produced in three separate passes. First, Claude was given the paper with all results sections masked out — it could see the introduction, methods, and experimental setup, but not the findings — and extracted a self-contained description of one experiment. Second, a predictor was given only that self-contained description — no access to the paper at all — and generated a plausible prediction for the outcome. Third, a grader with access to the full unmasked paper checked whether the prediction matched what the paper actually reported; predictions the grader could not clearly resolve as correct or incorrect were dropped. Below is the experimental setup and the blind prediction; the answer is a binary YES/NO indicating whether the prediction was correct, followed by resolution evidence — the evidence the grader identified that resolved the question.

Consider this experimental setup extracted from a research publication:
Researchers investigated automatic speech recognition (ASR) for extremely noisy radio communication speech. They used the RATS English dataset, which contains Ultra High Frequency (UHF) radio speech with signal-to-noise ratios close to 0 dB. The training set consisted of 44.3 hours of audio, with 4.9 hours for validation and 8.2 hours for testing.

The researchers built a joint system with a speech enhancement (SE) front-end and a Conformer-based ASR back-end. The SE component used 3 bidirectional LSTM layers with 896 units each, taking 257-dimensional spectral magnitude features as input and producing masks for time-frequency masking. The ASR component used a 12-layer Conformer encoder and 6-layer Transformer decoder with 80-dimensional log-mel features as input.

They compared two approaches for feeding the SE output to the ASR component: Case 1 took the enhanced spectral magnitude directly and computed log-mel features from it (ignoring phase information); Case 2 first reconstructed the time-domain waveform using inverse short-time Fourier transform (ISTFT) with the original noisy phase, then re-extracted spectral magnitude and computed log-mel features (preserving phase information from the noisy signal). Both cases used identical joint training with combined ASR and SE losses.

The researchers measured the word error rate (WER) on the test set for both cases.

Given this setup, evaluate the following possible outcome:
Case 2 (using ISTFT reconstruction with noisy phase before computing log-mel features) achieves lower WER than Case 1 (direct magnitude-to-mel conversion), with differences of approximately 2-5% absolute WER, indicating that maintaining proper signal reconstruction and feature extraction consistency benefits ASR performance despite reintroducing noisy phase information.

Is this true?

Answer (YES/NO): NO